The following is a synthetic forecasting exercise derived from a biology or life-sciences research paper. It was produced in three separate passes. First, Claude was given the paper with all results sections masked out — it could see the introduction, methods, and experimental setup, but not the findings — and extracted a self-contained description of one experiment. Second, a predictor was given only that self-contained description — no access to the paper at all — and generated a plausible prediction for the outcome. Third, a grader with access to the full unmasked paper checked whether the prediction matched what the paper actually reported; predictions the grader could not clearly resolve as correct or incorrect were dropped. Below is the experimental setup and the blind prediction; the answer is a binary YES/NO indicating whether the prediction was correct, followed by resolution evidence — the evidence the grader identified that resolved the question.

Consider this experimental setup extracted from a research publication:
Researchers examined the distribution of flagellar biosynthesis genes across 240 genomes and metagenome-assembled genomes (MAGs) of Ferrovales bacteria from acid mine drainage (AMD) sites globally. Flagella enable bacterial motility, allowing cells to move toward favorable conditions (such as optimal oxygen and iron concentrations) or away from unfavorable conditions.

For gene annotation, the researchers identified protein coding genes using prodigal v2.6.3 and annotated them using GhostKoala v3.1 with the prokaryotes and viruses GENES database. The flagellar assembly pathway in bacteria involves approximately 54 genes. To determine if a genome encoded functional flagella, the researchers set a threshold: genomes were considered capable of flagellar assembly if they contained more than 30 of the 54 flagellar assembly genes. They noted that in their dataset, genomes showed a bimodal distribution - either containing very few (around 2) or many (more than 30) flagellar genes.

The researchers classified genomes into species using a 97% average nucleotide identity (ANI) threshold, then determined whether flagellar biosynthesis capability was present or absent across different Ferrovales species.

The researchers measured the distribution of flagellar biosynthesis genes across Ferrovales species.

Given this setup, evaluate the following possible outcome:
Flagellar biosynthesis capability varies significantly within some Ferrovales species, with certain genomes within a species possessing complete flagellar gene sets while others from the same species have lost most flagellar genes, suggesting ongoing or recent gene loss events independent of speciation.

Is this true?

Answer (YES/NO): NO